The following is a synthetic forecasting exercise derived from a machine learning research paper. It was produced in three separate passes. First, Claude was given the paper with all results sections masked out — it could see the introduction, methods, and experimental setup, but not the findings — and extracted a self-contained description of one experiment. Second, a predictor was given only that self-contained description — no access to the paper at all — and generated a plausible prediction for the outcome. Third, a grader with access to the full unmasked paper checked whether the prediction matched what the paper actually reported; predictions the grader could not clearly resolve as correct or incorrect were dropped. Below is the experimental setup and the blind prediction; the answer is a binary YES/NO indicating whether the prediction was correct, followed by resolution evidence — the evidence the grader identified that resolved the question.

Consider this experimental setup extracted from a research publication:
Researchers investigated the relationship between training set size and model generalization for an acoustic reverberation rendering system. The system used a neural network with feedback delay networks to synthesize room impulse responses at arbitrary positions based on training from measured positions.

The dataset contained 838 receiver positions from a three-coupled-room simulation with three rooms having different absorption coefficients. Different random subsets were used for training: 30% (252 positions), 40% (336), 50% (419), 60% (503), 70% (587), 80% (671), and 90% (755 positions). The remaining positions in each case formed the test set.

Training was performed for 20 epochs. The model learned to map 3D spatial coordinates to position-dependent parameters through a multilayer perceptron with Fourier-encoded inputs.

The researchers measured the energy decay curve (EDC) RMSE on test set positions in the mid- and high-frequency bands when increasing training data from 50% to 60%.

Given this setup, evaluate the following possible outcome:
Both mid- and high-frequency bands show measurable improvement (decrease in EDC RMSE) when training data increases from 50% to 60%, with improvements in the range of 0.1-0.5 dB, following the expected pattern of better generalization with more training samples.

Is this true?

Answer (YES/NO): NO